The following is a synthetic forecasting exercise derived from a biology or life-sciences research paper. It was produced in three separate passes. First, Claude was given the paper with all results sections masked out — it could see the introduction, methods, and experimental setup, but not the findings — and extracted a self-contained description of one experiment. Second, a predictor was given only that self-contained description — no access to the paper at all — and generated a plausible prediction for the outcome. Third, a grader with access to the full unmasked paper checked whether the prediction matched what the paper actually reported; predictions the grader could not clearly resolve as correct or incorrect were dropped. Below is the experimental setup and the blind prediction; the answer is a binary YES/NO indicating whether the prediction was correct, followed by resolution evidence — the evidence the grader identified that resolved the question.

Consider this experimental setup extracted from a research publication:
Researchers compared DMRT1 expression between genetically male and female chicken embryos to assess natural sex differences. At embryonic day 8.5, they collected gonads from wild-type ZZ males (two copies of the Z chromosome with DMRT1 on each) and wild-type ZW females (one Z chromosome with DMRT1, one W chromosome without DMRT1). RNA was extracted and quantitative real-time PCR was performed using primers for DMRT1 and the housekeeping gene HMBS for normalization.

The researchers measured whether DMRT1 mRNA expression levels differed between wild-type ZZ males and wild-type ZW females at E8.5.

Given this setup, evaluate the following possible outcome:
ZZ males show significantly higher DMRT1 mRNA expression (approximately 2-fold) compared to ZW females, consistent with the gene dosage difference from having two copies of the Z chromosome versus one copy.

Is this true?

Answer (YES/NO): YES